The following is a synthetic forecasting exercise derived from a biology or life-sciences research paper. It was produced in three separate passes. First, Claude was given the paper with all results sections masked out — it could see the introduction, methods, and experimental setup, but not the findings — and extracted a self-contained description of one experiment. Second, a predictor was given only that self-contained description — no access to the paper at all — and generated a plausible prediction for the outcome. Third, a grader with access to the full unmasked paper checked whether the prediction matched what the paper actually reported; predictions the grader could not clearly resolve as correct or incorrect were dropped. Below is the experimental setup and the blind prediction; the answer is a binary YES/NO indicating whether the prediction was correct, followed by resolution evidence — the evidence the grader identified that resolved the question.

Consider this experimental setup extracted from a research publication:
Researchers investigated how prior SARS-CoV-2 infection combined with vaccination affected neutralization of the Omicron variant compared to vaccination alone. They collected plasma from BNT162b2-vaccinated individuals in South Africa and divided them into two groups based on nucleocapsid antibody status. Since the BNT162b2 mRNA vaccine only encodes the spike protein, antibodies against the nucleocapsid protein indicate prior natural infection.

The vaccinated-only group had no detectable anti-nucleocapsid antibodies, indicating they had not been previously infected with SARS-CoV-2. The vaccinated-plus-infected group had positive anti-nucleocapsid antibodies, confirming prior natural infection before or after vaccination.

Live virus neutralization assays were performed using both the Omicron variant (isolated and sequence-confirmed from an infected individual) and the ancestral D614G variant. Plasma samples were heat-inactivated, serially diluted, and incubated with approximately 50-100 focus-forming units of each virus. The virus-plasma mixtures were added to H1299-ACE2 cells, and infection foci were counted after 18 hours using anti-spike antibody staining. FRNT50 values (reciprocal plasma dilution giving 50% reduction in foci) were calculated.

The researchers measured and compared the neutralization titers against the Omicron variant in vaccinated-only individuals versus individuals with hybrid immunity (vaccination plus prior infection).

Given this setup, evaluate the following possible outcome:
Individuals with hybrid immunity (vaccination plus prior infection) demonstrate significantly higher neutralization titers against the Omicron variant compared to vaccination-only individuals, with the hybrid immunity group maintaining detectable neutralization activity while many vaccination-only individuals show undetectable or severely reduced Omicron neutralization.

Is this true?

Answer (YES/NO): YES